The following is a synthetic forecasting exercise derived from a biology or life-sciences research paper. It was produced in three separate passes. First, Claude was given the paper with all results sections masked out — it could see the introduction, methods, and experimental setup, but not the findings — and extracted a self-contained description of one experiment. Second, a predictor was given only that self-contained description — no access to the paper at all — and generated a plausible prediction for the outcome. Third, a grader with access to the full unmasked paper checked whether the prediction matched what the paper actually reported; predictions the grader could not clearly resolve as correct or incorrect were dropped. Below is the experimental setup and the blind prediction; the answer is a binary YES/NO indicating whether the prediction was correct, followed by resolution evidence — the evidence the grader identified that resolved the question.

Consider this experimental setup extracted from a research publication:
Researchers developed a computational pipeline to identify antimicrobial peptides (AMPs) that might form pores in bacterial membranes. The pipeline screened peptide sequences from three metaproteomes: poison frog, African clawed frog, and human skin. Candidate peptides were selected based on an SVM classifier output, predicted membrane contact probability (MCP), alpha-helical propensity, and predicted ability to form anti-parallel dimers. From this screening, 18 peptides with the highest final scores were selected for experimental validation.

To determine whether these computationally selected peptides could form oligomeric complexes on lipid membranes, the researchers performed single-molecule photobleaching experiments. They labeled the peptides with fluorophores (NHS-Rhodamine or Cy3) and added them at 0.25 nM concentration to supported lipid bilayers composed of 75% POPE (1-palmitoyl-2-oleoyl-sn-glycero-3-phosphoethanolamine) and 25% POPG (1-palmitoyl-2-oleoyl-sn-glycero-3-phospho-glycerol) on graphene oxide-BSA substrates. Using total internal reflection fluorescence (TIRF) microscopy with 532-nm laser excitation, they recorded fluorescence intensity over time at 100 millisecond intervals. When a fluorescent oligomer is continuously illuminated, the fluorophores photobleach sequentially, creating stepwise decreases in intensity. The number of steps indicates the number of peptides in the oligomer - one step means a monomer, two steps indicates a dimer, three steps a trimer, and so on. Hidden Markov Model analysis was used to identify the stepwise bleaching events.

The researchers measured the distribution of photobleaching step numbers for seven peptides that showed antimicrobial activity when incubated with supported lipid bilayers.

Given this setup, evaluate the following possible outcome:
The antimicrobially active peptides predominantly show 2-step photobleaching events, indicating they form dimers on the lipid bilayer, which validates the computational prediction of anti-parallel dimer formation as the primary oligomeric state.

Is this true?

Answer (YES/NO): NO